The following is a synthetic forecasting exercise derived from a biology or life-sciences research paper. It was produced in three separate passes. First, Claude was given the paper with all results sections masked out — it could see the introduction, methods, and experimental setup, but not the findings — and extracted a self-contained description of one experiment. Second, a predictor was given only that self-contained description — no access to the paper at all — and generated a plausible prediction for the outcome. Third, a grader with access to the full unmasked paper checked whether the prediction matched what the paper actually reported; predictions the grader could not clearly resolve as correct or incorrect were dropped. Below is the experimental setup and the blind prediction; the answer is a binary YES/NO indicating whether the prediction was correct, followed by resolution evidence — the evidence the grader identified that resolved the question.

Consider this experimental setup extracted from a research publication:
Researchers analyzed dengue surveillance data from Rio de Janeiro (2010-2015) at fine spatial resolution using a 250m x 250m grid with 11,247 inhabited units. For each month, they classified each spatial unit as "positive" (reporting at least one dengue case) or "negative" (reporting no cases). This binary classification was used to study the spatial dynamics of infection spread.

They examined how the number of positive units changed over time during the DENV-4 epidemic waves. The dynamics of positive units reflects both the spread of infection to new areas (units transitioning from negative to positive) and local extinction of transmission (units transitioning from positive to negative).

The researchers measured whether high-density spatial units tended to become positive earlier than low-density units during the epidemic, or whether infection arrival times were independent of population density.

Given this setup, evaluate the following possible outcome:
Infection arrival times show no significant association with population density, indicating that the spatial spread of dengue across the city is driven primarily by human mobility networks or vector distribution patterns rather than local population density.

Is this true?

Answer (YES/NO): NO